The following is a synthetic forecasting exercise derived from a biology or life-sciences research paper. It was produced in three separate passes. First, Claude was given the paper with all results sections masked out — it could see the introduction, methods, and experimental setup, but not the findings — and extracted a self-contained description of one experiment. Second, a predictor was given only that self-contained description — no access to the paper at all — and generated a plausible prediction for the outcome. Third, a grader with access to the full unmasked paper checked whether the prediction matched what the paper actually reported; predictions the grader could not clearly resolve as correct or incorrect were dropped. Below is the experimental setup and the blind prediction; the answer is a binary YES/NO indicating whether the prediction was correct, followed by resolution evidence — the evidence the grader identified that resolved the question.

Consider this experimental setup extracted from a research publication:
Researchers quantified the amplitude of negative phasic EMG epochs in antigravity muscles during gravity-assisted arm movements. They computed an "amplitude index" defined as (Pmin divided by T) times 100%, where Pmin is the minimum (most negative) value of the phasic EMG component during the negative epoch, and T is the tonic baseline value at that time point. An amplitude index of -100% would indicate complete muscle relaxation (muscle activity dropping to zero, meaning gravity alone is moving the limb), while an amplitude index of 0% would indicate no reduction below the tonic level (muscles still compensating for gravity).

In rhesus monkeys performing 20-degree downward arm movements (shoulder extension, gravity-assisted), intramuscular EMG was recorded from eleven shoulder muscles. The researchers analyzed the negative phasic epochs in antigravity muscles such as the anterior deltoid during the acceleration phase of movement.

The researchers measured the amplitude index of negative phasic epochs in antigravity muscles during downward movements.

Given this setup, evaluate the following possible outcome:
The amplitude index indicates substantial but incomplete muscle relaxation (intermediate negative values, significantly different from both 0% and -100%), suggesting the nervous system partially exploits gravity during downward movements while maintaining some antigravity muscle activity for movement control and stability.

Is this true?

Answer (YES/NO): NO